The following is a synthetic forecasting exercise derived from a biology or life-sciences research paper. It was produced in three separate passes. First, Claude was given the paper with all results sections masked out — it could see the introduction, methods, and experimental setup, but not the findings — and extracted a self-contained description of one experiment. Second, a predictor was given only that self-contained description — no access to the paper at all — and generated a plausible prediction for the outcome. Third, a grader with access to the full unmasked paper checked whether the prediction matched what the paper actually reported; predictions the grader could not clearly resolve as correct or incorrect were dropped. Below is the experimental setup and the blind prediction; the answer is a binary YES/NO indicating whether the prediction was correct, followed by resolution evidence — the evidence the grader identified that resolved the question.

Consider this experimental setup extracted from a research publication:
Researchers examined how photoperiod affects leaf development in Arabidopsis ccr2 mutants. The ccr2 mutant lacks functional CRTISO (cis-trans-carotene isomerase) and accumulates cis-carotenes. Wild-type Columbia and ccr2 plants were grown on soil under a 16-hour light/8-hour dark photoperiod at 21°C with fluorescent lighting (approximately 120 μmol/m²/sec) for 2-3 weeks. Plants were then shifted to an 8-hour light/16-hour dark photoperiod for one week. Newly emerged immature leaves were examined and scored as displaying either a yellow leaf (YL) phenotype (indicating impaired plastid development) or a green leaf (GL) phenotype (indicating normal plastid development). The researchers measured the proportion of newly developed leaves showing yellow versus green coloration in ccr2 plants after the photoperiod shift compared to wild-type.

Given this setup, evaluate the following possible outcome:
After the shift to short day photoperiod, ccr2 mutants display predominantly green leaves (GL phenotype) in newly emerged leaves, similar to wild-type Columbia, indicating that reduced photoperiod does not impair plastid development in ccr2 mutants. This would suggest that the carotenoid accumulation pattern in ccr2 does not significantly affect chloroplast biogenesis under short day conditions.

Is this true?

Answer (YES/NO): NO